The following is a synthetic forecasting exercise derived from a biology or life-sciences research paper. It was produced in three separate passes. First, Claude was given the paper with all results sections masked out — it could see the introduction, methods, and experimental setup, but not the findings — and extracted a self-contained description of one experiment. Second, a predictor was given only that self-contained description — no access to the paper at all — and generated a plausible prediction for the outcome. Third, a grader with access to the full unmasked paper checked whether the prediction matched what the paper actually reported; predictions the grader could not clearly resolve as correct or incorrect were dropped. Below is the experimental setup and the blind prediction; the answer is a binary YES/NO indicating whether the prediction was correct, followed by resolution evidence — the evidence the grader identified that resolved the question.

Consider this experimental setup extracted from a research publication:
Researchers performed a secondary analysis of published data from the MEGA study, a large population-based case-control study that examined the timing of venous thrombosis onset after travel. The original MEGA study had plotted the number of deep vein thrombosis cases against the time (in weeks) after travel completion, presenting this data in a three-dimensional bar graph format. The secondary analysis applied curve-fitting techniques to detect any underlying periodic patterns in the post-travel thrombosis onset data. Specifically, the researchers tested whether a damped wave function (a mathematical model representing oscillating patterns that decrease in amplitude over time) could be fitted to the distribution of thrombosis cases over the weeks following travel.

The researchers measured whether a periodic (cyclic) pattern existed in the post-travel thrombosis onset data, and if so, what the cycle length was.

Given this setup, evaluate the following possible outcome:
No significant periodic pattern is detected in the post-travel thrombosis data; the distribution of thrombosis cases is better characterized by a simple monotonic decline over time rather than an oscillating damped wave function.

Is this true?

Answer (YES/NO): NO